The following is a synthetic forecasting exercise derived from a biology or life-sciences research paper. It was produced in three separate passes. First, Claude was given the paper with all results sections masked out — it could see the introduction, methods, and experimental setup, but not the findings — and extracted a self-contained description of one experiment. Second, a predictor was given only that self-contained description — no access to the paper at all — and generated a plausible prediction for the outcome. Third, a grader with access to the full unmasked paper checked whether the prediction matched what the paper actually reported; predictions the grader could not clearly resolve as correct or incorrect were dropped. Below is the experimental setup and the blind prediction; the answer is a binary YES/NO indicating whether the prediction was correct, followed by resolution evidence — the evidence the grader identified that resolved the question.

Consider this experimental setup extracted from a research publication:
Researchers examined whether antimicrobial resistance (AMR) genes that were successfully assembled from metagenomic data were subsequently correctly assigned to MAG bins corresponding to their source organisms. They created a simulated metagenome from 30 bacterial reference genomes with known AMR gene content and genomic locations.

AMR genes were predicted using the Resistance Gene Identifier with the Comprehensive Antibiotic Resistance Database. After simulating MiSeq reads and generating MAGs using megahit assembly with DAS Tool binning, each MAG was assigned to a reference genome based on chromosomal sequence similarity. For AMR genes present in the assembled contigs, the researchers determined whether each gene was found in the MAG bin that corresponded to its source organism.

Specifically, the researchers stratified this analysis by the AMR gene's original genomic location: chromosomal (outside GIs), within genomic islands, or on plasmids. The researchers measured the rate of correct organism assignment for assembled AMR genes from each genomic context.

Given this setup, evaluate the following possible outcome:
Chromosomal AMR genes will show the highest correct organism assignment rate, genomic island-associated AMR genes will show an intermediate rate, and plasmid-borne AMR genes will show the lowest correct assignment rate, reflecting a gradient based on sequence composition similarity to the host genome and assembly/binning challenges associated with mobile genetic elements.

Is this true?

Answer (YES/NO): YES